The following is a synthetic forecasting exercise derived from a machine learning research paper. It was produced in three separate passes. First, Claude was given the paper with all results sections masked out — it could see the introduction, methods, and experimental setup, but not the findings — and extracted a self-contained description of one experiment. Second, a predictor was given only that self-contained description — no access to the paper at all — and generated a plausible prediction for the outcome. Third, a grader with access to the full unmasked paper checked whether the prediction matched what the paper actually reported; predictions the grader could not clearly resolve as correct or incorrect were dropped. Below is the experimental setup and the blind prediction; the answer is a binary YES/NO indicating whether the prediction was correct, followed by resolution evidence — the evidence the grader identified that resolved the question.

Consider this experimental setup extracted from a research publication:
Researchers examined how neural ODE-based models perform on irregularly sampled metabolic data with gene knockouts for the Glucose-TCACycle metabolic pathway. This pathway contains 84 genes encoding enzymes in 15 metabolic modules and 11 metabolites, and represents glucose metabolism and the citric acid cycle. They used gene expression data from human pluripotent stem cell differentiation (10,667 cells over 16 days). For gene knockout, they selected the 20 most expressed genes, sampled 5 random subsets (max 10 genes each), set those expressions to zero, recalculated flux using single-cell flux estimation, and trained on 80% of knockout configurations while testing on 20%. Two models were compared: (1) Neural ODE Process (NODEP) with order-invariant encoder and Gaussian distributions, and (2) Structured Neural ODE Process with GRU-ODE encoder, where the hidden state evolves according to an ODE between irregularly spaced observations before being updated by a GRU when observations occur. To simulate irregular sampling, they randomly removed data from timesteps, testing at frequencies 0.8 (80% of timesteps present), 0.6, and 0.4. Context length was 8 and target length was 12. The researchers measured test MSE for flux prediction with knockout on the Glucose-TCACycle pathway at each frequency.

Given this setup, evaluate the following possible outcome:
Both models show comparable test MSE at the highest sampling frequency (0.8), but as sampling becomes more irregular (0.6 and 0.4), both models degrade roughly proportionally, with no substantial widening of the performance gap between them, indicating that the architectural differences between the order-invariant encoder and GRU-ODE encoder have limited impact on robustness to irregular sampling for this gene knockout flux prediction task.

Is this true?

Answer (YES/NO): NO